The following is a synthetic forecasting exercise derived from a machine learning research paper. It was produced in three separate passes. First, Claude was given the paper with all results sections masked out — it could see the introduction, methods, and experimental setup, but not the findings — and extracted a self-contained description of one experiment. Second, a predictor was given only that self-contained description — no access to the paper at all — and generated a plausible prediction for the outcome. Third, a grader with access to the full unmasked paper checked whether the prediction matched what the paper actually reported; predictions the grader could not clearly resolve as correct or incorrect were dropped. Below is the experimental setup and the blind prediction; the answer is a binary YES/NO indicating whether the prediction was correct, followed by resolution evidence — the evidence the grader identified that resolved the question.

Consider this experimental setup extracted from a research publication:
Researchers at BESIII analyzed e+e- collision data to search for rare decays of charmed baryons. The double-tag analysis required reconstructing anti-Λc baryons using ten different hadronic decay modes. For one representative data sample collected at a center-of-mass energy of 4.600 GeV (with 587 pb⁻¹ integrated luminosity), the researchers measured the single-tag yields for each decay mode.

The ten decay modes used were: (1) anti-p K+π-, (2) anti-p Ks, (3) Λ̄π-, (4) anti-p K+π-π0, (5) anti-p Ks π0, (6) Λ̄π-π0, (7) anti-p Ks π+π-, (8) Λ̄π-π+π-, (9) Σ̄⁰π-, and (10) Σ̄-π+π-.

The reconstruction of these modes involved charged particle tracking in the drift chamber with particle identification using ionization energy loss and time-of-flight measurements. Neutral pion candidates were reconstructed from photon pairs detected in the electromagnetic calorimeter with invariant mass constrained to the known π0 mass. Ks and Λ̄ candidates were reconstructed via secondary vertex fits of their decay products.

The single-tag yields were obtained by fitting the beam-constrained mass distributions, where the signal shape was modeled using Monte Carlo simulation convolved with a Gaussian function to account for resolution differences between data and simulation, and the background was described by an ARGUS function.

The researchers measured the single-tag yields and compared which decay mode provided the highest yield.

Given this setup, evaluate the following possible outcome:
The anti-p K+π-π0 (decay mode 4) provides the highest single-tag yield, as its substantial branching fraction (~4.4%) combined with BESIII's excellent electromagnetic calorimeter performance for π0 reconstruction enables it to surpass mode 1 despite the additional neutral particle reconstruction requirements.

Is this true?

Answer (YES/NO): NO